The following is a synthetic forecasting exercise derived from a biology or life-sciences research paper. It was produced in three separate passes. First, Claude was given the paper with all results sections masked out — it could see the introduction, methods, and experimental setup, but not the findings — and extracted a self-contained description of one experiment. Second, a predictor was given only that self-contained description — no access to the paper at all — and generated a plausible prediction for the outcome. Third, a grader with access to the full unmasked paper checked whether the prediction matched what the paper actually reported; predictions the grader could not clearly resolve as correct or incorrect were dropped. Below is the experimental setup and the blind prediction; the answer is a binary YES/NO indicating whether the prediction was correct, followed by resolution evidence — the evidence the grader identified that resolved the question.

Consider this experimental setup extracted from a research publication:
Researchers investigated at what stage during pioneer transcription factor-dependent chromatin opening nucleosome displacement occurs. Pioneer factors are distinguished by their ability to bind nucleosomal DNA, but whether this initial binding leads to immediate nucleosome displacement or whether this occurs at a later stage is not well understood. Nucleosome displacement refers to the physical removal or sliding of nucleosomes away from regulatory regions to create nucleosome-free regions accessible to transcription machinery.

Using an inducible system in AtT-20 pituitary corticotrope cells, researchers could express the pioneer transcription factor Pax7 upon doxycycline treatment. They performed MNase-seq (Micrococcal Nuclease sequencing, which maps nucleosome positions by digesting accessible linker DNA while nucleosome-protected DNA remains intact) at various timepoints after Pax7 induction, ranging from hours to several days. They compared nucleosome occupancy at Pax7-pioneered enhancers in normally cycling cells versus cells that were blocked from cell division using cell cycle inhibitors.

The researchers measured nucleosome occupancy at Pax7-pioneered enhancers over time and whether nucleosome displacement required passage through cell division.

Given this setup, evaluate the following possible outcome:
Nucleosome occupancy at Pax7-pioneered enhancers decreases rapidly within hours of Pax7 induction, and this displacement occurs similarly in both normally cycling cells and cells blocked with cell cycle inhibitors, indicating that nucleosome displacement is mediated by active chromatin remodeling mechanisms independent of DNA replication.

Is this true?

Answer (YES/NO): NO